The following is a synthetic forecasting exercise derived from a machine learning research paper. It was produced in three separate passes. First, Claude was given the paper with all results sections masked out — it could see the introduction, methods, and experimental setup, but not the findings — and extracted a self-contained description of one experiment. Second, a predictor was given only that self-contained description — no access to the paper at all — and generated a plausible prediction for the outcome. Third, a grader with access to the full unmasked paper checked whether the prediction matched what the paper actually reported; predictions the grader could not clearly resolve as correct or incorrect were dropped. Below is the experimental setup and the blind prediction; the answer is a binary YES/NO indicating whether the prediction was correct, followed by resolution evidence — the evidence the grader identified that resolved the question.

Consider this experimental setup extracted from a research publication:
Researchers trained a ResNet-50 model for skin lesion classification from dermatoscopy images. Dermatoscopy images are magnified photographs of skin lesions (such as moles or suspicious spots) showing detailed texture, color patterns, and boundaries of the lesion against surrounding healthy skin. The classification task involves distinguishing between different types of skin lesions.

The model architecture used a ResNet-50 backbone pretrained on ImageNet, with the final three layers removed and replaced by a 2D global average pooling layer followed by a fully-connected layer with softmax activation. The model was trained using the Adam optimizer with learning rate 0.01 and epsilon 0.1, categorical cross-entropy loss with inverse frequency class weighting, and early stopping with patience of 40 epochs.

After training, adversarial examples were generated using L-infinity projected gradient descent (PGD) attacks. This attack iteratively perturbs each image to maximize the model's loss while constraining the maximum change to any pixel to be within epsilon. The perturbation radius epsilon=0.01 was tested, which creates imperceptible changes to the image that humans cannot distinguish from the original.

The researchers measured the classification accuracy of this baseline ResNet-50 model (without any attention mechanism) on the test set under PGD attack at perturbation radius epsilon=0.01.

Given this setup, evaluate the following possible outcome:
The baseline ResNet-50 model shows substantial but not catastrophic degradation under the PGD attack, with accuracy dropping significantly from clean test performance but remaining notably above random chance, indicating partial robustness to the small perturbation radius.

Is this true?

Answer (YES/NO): NO